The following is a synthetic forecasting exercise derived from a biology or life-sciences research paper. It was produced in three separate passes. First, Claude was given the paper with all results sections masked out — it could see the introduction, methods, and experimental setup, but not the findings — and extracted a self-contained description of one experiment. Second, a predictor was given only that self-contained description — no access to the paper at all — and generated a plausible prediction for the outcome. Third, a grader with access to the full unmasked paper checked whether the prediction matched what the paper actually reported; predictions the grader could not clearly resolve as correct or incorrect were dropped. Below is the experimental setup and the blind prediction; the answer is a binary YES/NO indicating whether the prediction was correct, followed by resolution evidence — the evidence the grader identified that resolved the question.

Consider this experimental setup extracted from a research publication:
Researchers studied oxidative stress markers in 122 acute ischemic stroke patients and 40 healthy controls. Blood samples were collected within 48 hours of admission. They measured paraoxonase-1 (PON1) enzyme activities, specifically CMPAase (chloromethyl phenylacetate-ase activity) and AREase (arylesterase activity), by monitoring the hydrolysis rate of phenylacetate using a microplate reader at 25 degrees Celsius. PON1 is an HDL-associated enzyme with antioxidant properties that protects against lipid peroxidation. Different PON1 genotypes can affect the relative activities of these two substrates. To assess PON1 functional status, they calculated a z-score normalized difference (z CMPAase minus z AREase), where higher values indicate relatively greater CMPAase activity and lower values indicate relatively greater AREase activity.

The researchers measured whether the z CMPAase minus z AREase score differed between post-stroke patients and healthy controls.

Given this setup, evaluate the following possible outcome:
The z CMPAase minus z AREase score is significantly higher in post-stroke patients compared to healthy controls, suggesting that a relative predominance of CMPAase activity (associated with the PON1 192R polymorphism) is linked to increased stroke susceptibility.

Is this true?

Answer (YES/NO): NO